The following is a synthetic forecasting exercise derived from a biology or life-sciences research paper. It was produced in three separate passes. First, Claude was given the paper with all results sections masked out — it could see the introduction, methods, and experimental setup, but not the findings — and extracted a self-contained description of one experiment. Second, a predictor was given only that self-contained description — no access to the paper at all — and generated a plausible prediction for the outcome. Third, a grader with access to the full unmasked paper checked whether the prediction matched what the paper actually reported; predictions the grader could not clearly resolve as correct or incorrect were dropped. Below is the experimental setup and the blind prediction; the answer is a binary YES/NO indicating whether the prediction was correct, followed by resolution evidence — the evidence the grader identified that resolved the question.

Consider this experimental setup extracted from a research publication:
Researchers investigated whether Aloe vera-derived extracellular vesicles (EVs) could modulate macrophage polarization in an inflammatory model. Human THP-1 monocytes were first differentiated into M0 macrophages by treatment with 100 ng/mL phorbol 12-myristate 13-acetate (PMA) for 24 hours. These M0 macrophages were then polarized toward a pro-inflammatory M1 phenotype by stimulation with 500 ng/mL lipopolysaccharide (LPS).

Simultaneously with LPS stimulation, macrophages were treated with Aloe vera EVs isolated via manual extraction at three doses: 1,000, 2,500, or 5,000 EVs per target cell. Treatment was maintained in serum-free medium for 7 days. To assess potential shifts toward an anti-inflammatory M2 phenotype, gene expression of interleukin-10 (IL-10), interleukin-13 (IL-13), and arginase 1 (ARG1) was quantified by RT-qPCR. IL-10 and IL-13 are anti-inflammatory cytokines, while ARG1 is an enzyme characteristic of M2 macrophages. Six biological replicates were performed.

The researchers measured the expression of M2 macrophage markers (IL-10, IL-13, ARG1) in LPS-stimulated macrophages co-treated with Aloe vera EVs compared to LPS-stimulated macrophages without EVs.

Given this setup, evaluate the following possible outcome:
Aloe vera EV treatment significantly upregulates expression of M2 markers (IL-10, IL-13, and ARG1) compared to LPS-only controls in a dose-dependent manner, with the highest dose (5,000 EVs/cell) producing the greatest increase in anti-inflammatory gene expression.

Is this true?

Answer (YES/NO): NO